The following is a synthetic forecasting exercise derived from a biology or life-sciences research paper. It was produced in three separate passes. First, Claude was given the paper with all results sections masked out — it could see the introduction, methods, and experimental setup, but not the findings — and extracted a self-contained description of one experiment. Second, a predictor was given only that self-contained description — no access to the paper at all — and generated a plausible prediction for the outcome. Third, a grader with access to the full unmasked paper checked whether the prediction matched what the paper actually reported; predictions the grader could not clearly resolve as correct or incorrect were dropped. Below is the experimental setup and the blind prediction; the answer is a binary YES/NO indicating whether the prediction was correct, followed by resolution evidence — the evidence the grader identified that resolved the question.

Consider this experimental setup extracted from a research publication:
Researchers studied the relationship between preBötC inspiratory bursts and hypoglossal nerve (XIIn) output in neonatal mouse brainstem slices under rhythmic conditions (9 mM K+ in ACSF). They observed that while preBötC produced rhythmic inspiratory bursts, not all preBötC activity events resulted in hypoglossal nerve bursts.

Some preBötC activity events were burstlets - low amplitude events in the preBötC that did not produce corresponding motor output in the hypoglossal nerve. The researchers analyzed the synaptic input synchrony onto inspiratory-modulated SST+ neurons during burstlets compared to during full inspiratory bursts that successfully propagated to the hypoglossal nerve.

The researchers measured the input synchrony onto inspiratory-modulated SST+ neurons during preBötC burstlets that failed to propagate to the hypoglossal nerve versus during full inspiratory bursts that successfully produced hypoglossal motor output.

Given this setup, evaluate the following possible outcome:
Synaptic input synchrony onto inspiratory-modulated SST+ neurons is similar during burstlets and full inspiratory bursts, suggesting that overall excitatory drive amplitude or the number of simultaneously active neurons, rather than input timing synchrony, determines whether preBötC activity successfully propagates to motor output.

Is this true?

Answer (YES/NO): NO